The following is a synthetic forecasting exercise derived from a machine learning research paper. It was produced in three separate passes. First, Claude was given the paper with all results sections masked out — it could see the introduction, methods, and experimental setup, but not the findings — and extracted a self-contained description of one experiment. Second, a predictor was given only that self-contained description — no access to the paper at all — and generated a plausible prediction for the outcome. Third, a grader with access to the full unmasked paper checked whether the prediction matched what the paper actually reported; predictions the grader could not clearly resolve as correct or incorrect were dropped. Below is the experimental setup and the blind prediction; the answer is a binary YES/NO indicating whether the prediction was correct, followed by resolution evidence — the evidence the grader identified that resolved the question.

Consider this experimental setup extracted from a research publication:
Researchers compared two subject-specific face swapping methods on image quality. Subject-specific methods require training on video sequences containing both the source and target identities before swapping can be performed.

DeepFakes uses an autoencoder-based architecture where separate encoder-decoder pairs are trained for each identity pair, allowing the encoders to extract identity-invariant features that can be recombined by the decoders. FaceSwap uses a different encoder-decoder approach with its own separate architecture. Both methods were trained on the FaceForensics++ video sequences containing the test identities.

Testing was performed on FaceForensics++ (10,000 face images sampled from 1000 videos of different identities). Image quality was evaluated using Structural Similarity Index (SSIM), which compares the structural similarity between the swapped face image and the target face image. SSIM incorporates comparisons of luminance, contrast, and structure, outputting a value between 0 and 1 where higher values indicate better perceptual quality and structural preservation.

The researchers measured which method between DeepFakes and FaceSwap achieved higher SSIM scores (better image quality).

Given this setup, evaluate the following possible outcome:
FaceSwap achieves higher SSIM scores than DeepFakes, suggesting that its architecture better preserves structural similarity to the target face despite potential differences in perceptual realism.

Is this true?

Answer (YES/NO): YES